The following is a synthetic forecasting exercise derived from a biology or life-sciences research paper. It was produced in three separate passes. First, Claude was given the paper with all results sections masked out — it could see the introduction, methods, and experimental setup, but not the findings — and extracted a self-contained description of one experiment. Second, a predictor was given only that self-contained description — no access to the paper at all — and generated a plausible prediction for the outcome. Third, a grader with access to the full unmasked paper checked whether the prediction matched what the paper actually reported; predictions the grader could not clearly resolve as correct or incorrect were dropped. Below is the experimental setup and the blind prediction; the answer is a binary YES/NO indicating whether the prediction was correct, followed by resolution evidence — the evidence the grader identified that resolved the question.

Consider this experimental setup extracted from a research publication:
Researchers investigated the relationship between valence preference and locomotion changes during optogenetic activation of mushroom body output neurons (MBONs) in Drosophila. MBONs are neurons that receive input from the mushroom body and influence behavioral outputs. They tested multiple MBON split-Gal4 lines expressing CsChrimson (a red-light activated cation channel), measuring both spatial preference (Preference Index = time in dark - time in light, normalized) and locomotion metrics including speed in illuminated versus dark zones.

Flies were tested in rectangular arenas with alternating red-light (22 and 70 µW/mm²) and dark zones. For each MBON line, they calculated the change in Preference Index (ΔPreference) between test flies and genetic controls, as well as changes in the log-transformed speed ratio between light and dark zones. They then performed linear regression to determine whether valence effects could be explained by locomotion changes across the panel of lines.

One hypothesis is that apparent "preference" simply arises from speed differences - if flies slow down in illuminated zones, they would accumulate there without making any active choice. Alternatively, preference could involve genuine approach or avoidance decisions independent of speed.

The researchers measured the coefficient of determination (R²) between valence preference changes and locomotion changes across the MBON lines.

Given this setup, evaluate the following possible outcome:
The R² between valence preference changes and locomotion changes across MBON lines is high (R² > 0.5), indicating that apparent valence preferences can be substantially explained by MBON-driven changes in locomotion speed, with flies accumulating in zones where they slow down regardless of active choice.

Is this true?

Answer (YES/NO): NO